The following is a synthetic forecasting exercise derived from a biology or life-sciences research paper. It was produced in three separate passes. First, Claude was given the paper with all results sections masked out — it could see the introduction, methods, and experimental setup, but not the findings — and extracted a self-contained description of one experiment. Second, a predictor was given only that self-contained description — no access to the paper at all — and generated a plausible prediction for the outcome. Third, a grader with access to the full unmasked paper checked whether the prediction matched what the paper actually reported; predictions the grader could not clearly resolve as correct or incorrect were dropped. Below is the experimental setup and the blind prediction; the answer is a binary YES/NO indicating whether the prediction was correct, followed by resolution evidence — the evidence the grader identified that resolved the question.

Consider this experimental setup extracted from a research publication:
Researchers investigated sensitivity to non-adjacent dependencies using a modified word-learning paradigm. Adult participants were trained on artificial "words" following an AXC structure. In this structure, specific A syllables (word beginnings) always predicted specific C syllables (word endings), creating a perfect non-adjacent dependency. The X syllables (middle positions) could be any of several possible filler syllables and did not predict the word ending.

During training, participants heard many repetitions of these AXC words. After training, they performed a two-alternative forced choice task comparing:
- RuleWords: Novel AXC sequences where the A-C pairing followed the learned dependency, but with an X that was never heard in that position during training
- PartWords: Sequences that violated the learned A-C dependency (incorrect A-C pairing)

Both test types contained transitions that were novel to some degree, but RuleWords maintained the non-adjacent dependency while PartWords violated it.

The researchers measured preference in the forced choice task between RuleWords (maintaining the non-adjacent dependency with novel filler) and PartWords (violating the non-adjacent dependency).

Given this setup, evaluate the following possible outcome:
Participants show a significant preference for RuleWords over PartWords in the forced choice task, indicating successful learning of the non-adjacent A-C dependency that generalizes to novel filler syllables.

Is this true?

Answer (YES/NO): YES